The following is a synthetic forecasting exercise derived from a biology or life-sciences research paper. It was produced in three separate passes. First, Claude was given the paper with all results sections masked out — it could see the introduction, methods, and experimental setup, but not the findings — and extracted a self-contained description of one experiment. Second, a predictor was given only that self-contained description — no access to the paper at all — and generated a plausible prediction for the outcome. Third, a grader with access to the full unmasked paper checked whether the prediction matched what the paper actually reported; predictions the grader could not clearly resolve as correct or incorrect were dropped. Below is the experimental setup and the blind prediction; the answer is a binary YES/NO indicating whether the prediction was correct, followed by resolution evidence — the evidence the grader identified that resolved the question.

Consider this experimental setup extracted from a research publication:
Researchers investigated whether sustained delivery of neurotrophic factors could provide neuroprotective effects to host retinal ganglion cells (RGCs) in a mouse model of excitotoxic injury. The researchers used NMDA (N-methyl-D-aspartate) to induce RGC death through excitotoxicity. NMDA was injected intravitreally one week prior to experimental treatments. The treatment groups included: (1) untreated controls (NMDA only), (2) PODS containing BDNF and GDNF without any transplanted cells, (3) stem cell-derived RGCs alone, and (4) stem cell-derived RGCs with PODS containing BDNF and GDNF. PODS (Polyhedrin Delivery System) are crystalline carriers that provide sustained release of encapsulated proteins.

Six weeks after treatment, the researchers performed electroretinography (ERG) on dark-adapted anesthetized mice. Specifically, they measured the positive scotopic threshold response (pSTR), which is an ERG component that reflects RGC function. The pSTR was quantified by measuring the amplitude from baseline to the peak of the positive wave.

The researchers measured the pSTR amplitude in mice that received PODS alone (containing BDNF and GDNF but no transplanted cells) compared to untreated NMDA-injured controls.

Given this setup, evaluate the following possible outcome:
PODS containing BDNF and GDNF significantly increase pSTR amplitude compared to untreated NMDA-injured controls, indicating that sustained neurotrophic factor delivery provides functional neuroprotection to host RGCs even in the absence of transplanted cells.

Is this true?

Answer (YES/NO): YES